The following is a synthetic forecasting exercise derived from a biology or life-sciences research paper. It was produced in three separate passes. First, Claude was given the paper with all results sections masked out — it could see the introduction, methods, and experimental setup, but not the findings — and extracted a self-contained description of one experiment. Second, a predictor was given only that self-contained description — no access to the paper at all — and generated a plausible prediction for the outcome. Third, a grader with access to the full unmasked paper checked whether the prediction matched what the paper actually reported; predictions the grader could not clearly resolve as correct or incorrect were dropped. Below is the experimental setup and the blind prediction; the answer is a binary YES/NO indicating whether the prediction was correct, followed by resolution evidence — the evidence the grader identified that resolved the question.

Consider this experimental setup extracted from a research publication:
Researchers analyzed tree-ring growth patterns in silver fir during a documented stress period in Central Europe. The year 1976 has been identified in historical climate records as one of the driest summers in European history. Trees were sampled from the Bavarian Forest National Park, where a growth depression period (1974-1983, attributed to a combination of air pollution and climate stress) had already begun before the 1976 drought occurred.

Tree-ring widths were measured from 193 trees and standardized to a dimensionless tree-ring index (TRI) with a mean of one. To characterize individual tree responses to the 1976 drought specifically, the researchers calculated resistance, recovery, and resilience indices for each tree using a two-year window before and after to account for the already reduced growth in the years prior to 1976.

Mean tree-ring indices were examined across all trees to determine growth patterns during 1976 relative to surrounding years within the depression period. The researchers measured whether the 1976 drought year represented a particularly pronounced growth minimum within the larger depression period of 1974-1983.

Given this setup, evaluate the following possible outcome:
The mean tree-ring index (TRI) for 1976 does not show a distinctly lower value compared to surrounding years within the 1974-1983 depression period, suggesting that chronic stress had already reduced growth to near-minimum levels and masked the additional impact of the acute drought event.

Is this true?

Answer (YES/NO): NO